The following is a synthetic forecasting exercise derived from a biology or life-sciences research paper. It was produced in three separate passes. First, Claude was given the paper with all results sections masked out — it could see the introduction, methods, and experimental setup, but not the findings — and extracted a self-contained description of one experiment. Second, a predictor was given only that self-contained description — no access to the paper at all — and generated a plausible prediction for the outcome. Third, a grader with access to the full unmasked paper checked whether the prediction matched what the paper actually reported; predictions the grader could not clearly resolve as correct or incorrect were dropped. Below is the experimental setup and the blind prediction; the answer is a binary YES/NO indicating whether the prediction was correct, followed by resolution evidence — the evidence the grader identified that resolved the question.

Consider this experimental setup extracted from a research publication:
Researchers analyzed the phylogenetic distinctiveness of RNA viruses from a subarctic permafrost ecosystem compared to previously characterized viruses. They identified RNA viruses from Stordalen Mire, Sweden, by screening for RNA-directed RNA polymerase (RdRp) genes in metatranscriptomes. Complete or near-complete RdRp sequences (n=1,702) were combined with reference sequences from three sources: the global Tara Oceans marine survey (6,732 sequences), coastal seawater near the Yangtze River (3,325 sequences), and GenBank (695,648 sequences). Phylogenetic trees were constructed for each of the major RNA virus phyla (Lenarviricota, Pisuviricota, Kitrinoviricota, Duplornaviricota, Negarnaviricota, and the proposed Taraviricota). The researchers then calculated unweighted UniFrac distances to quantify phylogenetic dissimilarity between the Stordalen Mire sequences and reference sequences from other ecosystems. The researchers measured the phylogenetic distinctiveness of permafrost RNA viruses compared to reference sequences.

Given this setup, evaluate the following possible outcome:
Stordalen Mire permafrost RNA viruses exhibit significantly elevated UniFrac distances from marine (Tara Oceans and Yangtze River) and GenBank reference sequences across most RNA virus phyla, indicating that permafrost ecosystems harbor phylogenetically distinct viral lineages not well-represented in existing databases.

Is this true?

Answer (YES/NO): YES